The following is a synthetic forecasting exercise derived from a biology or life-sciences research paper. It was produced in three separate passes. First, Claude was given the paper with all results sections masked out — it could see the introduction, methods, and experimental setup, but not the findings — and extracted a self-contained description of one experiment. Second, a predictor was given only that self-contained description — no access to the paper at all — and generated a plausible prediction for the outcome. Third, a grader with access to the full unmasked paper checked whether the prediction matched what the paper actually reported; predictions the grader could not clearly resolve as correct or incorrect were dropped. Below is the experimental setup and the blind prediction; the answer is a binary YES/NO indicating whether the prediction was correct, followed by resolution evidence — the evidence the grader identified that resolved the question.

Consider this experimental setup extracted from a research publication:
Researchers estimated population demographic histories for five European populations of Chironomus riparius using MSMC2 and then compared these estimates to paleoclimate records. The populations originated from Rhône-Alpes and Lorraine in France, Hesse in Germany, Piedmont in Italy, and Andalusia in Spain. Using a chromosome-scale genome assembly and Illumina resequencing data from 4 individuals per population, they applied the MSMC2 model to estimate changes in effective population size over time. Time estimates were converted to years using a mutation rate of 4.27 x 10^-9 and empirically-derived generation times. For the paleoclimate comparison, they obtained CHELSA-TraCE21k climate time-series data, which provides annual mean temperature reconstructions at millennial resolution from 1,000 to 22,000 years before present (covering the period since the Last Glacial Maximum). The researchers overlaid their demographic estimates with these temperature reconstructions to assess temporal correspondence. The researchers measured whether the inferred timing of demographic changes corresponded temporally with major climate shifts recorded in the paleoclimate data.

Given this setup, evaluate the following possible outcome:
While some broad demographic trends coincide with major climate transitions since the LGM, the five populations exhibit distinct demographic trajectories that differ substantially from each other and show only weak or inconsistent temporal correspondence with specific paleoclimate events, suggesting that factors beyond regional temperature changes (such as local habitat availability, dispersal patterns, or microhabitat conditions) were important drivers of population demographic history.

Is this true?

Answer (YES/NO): NO